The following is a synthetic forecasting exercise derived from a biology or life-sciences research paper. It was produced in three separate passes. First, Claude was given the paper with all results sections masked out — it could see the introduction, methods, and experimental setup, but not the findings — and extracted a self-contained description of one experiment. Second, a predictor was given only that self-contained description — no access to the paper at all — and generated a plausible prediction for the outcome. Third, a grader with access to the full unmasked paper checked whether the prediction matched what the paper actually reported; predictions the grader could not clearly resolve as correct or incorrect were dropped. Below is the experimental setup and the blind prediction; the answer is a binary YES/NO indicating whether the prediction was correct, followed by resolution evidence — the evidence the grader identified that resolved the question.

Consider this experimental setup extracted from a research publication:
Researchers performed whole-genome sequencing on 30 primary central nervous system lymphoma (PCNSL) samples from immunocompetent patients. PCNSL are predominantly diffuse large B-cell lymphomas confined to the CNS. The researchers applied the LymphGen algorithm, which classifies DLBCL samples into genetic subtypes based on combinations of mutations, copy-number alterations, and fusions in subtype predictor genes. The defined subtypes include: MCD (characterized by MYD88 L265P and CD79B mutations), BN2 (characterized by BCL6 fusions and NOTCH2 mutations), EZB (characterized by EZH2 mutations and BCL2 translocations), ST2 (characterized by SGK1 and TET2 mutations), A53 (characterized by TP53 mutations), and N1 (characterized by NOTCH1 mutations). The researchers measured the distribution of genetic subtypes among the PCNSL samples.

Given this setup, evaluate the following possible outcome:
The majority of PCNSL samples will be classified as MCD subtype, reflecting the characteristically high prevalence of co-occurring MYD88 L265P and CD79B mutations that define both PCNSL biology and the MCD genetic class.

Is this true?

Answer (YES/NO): YES